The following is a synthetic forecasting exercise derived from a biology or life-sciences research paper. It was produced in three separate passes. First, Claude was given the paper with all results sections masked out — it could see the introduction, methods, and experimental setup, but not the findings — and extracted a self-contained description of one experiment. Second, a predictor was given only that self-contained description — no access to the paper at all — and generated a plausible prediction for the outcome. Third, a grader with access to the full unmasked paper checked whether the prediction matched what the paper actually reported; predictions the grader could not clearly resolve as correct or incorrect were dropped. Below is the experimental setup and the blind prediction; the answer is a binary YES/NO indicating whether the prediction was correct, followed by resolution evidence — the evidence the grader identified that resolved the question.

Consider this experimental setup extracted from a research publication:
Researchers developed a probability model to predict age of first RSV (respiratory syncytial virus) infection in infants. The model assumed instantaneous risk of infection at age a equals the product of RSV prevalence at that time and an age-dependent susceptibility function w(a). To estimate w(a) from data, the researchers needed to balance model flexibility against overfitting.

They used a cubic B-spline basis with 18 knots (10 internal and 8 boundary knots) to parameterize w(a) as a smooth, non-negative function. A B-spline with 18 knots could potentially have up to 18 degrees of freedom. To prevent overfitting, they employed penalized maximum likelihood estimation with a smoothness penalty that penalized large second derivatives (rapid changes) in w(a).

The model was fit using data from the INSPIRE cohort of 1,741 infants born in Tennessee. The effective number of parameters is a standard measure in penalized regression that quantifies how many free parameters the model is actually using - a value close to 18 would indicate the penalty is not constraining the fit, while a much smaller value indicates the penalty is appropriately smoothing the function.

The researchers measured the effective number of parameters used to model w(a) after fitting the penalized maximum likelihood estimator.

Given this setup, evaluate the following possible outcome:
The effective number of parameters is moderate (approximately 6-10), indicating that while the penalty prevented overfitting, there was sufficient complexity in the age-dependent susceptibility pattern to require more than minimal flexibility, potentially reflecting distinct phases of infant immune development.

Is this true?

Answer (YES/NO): YES